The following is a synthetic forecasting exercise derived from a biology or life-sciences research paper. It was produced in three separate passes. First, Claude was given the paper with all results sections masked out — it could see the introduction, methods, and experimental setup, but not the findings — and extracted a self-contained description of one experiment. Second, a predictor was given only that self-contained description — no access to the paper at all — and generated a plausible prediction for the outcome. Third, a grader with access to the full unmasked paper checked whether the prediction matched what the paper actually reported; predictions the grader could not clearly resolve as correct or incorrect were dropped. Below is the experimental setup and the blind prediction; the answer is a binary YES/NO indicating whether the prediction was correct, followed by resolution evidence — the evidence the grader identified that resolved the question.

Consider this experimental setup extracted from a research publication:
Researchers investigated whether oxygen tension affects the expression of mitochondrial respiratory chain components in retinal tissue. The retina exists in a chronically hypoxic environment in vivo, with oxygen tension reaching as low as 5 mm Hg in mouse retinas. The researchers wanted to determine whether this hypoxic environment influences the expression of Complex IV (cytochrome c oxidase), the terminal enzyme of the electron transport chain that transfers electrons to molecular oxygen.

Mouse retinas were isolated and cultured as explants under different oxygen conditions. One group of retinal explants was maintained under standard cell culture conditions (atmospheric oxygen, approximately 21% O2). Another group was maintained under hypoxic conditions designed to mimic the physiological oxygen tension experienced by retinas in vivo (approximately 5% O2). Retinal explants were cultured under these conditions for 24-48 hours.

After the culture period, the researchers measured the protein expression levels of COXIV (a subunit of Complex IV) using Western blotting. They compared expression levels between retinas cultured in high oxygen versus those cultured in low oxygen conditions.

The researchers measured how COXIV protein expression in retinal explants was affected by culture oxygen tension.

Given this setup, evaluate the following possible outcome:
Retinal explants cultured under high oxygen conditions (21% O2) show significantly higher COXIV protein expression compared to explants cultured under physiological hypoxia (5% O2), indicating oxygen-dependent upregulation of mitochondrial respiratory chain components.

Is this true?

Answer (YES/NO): YES